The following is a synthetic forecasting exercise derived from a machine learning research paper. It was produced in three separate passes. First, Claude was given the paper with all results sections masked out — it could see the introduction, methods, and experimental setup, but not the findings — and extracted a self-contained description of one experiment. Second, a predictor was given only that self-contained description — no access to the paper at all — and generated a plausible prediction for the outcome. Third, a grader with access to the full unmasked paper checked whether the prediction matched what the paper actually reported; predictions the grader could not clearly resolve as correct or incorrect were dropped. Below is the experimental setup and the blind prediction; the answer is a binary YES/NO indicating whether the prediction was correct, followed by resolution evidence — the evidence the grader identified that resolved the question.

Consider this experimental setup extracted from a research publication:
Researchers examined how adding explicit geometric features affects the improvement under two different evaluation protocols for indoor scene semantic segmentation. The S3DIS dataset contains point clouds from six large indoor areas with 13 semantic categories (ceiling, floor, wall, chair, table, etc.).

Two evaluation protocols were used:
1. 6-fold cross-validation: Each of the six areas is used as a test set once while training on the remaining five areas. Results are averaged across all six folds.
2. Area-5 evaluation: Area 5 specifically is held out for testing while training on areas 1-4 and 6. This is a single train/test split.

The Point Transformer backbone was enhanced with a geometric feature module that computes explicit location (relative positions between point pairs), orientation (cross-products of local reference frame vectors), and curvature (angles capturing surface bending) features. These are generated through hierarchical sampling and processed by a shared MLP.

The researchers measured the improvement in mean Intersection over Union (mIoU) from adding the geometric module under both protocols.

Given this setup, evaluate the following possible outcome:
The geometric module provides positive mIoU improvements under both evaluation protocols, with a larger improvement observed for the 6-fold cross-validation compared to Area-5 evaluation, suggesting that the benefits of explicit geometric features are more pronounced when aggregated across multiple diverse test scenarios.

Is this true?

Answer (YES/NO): YES